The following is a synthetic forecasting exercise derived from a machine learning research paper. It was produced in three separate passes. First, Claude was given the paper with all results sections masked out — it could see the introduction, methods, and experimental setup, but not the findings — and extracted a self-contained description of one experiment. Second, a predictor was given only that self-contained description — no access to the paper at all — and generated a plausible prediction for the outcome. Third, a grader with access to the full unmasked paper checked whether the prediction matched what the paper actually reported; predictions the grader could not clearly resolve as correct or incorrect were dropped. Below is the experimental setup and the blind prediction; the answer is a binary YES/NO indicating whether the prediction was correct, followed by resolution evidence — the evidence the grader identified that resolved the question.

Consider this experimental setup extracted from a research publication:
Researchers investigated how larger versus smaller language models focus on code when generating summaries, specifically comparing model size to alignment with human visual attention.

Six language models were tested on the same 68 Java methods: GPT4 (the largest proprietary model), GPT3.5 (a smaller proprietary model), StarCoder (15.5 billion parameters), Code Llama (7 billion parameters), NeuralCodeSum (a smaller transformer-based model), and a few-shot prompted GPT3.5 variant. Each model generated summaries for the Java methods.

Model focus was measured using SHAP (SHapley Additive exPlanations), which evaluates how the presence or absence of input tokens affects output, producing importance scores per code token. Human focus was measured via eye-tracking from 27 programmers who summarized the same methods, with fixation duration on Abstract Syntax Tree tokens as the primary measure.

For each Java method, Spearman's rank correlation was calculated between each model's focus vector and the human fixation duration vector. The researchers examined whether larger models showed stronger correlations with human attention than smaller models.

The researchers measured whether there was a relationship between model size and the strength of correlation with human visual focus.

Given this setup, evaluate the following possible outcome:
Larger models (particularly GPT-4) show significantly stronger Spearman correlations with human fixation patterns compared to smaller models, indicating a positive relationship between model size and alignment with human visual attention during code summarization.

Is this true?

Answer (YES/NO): NO